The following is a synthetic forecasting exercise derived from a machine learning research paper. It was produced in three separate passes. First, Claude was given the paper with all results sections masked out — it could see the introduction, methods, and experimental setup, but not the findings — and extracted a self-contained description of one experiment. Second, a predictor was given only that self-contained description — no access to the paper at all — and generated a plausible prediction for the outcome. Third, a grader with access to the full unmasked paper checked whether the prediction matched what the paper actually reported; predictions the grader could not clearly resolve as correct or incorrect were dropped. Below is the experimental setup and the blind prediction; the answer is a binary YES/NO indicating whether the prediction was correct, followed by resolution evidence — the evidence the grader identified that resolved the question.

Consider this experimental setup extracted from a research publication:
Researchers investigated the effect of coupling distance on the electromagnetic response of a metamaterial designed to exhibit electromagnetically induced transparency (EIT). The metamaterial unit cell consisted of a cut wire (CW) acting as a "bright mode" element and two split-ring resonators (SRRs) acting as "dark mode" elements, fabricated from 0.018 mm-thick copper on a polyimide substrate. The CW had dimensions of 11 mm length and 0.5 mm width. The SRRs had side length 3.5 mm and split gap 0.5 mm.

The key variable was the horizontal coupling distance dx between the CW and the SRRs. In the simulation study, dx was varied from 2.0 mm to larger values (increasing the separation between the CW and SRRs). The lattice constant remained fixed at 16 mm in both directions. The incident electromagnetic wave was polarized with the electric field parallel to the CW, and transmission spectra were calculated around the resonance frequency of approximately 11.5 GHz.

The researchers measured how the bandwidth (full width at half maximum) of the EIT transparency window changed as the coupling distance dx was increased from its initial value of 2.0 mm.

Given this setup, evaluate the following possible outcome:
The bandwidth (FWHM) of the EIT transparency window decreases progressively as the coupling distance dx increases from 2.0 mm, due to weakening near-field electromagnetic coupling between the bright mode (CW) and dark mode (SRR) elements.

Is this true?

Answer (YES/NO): YES